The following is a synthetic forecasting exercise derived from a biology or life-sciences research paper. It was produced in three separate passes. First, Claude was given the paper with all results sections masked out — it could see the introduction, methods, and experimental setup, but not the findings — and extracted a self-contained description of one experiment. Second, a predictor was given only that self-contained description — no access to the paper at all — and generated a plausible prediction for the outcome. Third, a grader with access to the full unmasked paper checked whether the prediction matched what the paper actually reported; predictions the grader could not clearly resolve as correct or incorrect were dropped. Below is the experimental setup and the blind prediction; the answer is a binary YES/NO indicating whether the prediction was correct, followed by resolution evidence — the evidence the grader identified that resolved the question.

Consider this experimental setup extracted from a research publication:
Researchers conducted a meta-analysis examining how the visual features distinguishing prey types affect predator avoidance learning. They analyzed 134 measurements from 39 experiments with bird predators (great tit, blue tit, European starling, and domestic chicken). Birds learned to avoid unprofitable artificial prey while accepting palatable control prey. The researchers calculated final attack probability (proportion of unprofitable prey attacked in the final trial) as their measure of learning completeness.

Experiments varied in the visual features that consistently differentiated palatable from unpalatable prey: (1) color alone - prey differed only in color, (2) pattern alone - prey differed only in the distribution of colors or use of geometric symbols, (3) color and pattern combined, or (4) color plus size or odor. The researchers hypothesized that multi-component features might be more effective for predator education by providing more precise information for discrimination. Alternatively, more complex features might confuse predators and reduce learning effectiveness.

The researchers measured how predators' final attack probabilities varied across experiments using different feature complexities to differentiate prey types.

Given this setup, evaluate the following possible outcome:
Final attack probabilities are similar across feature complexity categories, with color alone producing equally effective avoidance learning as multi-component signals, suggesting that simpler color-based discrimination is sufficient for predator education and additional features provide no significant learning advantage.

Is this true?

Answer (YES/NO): NO